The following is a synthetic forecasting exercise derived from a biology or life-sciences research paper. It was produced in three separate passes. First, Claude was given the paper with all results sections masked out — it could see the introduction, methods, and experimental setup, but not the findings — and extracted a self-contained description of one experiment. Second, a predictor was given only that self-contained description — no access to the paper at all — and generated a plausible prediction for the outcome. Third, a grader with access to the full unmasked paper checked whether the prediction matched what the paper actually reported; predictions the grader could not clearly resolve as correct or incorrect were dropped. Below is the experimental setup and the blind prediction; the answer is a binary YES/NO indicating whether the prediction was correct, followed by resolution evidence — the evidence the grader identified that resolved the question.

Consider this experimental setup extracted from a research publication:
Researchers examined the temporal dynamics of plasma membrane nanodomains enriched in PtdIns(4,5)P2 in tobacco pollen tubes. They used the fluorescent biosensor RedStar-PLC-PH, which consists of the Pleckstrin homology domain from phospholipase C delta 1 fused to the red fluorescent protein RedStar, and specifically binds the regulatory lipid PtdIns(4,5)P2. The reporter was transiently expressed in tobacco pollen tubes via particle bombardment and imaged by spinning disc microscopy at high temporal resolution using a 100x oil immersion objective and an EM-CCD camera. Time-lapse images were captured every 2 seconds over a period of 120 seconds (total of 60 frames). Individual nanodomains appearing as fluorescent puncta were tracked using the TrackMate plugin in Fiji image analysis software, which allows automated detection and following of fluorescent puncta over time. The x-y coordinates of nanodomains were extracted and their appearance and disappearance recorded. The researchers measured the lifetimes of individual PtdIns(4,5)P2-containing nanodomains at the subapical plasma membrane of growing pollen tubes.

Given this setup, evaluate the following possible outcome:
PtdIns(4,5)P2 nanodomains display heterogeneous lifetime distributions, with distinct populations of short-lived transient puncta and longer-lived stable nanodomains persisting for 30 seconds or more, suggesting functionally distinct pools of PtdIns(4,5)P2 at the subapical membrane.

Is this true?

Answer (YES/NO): NO